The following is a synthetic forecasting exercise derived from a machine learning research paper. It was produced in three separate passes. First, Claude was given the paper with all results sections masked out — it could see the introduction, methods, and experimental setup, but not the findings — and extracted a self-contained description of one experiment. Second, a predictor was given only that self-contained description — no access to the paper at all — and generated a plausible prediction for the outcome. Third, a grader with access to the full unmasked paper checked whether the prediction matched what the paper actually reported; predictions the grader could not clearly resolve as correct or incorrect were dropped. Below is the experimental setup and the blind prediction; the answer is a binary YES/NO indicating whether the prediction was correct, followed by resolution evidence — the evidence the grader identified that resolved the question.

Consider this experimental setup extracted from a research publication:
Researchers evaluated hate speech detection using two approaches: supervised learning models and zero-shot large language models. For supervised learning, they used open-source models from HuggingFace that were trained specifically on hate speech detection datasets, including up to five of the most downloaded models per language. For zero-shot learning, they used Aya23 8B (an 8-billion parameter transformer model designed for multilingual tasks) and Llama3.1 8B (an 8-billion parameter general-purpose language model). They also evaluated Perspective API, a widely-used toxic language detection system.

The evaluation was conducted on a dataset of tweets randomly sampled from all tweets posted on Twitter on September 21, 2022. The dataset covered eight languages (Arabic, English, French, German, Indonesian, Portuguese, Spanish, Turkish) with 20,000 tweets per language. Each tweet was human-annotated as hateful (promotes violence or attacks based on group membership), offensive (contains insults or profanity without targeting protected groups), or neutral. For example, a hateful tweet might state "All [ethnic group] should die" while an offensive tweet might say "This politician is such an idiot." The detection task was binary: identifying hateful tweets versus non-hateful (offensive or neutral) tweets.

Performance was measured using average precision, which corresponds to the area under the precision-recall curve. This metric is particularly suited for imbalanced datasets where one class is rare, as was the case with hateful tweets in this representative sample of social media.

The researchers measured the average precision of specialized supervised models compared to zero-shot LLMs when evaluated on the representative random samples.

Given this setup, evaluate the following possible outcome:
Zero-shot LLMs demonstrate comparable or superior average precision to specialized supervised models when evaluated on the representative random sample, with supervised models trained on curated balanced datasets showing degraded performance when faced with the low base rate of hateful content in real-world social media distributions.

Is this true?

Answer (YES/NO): NO